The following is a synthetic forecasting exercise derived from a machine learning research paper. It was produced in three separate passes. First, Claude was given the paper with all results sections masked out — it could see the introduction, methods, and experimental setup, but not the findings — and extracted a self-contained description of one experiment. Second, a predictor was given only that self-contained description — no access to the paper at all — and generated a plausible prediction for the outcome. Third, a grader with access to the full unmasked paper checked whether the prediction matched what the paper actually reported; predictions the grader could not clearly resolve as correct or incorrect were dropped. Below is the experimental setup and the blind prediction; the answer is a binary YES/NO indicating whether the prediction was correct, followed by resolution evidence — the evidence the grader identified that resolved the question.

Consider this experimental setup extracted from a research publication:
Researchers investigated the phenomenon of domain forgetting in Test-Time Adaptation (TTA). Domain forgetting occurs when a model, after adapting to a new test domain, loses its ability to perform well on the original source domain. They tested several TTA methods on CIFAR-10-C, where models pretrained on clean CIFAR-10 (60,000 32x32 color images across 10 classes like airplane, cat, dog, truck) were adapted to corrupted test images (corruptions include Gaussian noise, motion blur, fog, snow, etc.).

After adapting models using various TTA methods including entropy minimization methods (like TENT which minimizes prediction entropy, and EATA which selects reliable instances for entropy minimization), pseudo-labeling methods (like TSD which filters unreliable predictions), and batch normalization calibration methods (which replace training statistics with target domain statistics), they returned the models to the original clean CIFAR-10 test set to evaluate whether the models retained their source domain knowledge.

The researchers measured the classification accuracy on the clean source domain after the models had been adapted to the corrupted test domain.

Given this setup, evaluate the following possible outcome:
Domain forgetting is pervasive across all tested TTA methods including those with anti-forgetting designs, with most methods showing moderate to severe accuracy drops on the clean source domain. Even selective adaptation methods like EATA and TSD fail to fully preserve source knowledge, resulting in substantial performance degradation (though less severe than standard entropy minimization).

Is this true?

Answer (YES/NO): NO